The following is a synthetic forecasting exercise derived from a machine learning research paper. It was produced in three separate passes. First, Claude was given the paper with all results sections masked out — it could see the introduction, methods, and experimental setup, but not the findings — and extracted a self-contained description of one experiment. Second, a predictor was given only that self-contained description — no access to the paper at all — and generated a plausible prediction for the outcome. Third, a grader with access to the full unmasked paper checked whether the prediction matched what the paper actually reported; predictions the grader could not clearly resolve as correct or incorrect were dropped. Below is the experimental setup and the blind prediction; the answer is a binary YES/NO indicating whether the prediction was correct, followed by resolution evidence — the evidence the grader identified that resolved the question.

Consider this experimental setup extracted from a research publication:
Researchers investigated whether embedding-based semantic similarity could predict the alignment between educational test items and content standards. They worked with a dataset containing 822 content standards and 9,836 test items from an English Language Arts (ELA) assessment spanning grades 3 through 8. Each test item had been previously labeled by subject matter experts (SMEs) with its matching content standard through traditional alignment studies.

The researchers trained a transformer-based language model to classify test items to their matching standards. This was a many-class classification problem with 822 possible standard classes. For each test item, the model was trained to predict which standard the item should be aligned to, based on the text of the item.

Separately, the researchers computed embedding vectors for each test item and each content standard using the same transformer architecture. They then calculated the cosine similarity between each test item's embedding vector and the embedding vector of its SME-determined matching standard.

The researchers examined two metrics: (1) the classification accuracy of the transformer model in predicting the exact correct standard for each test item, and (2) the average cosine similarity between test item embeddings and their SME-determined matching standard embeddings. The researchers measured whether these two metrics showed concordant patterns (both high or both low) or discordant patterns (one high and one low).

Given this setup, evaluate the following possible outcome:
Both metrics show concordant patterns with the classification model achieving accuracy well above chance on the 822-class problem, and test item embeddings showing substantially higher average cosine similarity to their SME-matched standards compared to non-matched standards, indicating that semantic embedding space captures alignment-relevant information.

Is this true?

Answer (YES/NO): NO